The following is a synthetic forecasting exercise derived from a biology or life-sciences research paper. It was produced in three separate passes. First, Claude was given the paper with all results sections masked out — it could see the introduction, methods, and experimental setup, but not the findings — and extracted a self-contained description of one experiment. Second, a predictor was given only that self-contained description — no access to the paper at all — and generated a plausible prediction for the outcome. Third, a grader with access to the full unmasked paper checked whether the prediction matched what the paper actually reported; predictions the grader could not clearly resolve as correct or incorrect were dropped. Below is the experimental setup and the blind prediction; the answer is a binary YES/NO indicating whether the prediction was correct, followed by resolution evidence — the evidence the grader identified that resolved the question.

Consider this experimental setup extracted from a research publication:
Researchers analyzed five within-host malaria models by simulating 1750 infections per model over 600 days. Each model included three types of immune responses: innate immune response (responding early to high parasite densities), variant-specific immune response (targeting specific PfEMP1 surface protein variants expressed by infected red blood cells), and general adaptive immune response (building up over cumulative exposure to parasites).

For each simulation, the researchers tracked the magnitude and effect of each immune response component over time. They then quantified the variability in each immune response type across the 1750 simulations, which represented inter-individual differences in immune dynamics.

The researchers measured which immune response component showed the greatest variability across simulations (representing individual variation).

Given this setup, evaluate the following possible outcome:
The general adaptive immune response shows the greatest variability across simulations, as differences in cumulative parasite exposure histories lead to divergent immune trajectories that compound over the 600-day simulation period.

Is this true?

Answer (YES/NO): NO